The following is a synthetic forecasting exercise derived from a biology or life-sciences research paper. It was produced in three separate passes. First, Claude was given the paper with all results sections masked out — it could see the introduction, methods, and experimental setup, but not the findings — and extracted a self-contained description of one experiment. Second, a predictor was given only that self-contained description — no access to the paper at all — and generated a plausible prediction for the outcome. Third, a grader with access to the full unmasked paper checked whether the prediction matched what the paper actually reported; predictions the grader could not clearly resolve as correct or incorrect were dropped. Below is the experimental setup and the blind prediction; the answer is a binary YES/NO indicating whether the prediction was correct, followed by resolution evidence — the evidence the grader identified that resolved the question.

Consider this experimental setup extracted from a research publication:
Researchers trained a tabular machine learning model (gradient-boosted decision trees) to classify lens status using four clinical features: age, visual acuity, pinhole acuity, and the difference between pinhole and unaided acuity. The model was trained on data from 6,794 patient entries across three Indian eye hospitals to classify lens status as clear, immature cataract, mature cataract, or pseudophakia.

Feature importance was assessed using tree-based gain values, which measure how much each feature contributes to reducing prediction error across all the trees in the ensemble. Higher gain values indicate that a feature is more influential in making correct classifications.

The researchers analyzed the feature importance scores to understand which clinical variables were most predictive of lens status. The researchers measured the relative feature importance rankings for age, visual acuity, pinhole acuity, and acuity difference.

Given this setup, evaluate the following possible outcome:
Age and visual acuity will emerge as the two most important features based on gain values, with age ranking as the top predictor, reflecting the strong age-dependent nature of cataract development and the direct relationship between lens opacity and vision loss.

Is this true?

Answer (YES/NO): NO